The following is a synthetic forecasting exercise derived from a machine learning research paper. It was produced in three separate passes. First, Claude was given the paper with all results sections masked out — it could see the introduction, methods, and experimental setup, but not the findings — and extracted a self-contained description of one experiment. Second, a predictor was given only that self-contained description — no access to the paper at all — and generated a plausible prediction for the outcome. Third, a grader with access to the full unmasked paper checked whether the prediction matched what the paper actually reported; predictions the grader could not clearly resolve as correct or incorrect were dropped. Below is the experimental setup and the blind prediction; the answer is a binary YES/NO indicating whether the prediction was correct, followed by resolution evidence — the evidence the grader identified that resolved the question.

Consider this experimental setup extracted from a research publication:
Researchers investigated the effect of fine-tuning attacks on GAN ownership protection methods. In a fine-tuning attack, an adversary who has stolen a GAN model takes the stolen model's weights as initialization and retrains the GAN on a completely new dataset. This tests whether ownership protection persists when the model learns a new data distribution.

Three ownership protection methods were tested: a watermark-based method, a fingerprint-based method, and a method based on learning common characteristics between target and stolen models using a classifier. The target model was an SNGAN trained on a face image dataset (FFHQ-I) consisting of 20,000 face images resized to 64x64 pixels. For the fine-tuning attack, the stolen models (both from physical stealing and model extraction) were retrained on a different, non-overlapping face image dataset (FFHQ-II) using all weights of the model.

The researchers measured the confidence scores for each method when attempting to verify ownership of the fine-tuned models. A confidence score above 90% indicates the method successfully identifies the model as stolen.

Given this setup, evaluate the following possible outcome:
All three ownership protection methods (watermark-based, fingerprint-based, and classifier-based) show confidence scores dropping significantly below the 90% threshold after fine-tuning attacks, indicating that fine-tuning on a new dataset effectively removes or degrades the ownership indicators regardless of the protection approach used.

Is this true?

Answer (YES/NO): YES